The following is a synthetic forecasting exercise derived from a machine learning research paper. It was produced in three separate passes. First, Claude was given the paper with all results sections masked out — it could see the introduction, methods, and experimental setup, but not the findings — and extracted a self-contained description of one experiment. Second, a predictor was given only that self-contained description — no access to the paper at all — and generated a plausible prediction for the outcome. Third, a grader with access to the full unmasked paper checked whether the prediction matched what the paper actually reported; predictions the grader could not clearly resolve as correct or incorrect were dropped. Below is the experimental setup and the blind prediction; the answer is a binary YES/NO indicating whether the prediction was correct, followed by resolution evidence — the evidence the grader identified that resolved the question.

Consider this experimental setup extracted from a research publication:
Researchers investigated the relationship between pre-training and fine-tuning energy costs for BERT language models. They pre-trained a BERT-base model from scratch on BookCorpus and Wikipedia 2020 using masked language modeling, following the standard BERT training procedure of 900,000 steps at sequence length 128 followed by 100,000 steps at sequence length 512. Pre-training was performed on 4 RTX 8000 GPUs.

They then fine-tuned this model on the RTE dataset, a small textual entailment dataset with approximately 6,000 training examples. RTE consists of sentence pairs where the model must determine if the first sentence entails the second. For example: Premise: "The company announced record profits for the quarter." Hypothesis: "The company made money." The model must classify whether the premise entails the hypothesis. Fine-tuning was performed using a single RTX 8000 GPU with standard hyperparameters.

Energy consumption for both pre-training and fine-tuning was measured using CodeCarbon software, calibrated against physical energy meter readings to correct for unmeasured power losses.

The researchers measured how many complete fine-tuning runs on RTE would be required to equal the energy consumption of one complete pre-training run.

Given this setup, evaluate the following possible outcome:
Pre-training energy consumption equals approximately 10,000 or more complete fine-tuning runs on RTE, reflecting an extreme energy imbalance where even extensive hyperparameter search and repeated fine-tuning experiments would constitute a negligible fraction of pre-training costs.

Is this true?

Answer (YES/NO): YES